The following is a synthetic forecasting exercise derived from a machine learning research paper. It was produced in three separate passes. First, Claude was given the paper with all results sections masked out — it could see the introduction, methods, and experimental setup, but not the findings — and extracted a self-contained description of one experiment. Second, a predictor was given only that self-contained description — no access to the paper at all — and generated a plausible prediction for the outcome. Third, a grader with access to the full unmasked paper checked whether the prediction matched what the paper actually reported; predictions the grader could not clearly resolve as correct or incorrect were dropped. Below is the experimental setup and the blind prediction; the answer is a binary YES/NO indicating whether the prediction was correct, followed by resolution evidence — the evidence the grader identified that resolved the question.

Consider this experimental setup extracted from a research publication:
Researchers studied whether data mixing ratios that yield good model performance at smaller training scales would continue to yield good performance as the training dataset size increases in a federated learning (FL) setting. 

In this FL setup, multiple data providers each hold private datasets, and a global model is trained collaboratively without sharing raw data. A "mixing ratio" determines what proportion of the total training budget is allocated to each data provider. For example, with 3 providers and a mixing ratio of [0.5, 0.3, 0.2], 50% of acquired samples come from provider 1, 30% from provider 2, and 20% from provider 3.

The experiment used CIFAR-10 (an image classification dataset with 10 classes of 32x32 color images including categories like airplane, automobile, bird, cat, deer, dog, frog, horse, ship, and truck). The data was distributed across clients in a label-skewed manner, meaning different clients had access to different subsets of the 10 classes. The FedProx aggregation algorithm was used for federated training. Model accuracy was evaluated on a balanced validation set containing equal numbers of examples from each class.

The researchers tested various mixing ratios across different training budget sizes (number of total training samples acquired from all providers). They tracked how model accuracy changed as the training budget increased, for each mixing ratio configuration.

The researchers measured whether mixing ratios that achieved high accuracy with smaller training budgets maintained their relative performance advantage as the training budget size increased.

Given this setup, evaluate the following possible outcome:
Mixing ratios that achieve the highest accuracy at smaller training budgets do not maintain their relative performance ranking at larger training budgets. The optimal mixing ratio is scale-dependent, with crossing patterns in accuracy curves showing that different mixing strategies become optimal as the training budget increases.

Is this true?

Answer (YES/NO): NO